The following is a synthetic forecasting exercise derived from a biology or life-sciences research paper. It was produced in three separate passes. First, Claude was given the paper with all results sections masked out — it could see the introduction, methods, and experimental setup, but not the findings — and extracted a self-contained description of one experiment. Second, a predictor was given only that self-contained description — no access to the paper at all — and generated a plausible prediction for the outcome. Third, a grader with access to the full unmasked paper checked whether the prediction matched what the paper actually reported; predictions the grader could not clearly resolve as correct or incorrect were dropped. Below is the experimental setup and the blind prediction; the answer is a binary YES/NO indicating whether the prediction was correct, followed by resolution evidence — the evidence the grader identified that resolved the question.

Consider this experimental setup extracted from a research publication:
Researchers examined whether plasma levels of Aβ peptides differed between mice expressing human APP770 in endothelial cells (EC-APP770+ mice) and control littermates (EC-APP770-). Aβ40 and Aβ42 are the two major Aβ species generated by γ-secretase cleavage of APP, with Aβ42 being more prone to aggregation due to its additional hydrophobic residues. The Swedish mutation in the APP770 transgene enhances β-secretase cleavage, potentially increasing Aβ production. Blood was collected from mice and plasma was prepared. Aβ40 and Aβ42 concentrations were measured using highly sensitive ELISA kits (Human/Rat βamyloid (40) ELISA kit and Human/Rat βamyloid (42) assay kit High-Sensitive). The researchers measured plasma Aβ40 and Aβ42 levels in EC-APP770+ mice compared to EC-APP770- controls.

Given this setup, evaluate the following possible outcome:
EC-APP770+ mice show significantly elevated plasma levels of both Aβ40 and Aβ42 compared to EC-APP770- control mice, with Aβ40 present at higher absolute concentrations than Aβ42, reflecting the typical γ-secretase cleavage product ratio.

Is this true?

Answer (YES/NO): NO